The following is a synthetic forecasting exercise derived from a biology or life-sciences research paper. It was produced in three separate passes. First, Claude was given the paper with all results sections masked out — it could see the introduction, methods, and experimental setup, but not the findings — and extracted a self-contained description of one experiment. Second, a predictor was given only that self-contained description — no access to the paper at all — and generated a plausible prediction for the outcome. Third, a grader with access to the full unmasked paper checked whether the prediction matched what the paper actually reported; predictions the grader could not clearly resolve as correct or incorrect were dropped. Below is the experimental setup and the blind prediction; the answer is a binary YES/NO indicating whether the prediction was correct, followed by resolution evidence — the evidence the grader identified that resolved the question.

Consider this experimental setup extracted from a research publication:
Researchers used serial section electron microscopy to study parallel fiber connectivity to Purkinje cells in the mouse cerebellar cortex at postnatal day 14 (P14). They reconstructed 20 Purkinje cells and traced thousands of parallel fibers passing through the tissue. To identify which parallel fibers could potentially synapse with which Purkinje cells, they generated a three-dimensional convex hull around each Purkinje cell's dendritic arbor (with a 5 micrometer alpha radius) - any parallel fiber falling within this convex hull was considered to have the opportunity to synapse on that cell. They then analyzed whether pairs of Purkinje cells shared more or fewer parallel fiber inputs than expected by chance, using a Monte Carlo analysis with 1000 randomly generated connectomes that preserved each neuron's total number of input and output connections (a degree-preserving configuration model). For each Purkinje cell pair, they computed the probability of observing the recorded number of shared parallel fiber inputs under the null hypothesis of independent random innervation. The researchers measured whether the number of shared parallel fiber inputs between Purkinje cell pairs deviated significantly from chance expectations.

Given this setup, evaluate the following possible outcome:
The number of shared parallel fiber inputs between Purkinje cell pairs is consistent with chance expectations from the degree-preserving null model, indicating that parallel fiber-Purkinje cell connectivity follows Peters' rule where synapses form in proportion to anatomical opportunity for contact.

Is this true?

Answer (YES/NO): NO